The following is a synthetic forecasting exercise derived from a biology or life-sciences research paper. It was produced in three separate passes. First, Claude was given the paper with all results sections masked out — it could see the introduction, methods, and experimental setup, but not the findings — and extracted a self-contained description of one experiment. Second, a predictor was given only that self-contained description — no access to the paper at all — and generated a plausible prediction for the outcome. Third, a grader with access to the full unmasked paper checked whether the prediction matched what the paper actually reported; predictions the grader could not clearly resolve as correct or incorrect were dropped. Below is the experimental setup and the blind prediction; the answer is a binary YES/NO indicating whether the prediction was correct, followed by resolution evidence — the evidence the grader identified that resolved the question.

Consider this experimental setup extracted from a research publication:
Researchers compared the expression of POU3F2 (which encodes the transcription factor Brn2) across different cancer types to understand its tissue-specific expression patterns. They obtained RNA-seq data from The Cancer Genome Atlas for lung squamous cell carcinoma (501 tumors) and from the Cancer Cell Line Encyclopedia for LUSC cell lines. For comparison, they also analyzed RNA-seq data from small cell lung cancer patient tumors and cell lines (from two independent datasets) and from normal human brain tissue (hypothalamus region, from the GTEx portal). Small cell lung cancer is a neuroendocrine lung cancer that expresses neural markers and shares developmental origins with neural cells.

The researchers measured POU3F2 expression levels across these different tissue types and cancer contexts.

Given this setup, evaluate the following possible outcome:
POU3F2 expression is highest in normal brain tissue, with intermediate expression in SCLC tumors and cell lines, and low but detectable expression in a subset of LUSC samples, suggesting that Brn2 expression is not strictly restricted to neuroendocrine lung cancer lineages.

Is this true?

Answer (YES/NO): NO